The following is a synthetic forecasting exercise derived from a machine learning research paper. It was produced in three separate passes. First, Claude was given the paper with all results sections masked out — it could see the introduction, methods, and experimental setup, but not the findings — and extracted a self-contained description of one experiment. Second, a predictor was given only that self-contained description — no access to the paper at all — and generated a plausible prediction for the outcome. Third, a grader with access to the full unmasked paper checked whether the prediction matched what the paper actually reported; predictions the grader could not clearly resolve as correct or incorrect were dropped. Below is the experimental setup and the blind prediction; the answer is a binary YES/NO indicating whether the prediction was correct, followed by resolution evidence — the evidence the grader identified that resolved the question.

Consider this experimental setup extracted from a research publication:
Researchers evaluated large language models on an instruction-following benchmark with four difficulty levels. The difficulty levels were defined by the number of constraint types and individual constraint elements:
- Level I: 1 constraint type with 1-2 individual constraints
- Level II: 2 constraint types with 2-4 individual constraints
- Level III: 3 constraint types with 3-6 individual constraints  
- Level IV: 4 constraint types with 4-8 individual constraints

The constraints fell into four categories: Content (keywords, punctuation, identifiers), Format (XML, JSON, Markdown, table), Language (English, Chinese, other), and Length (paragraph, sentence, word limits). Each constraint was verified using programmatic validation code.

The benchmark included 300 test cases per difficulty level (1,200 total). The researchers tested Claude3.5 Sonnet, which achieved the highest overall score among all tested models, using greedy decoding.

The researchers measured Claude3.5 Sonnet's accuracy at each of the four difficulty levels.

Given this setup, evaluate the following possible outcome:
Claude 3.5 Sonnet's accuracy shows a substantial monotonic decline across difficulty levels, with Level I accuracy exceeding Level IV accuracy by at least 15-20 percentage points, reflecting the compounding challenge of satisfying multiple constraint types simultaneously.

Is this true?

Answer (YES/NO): YES